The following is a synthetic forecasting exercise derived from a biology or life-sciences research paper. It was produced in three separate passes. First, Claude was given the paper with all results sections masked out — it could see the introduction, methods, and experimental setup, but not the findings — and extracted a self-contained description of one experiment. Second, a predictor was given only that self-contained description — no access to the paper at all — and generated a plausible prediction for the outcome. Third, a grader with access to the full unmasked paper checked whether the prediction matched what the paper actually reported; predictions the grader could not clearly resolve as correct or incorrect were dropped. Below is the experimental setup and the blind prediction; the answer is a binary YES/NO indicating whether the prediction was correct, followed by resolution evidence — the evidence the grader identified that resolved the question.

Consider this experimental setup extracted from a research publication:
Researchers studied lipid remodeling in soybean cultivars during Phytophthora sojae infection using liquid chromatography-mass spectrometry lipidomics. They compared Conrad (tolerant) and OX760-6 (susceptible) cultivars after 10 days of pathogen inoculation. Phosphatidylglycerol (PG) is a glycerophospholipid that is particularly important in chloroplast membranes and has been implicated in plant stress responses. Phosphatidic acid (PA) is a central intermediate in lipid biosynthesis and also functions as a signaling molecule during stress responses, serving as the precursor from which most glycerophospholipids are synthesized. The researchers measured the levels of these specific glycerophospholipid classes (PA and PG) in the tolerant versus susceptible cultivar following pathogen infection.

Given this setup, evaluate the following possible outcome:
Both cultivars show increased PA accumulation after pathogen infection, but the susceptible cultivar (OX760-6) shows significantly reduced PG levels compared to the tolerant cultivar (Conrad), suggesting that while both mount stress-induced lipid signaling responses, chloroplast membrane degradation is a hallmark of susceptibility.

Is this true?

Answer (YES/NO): NO